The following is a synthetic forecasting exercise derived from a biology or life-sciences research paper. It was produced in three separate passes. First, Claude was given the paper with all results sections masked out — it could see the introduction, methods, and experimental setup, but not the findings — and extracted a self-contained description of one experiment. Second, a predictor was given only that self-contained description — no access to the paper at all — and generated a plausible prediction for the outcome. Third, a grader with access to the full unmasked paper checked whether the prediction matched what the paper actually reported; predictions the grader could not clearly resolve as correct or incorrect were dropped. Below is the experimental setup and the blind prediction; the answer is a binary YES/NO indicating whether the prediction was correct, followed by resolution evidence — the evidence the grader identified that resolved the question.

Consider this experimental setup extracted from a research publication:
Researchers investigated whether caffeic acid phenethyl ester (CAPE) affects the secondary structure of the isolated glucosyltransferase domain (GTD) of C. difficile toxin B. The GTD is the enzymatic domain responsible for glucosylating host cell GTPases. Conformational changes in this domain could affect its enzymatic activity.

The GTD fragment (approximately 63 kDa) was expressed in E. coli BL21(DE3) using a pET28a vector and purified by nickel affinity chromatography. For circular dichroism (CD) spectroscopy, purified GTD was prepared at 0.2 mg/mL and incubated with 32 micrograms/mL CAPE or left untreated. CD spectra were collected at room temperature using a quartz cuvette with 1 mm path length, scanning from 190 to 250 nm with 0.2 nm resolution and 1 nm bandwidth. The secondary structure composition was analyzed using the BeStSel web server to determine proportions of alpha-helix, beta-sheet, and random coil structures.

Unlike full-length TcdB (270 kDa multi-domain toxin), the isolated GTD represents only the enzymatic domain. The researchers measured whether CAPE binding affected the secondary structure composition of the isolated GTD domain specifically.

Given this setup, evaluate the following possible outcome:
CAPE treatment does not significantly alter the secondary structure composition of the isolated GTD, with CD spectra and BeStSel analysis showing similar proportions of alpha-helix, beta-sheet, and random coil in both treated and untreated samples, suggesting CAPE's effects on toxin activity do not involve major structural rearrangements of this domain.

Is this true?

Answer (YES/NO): NO